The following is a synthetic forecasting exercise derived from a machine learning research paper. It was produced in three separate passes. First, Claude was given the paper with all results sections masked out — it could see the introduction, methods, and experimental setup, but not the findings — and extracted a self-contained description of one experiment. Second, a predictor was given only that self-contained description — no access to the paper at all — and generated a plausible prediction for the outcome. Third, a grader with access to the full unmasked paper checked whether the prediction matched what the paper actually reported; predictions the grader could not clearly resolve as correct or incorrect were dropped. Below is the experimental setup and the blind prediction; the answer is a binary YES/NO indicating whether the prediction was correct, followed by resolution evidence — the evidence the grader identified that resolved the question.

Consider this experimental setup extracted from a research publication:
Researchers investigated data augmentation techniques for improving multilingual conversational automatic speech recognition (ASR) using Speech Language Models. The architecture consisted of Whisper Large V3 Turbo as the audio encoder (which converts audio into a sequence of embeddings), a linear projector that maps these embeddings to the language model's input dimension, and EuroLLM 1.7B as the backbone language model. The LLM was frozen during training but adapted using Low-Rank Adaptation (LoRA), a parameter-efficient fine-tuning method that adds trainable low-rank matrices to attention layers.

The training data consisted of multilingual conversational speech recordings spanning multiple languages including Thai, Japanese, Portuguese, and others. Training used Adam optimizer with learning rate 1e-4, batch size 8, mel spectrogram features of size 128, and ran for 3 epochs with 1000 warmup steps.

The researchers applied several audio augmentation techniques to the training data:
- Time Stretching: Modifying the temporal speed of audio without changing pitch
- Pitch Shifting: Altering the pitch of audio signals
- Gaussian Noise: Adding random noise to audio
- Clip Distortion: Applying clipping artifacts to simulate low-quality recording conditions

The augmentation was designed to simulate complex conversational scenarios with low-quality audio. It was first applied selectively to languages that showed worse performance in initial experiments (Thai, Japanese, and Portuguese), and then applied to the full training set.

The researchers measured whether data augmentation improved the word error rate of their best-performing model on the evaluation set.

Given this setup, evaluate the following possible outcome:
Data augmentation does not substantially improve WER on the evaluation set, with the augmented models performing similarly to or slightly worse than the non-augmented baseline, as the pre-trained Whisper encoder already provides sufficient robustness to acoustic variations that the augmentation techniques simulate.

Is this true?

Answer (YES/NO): NO